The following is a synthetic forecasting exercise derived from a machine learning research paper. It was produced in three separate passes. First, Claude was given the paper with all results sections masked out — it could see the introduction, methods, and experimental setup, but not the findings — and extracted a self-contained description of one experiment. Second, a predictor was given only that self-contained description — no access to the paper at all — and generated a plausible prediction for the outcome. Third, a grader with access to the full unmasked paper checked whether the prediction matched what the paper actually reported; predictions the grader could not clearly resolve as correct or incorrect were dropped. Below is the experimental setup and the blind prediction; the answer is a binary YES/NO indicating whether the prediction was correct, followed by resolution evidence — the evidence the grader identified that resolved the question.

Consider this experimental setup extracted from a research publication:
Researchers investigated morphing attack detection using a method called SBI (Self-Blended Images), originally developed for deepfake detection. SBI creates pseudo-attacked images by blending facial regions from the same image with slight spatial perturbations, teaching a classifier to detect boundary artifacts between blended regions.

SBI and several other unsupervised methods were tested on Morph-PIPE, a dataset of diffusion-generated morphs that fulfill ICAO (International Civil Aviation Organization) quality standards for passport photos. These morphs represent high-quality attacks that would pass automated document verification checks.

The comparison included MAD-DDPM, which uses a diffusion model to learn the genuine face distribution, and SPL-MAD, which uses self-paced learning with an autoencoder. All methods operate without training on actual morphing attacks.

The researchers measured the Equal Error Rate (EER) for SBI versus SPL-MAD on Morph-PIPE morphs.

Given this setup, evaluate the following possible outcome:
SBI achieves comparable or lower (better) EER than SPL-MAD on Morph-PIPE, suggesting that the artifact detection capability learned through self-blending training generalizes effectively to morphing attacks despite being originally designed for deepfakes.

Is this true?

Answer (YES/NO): NO